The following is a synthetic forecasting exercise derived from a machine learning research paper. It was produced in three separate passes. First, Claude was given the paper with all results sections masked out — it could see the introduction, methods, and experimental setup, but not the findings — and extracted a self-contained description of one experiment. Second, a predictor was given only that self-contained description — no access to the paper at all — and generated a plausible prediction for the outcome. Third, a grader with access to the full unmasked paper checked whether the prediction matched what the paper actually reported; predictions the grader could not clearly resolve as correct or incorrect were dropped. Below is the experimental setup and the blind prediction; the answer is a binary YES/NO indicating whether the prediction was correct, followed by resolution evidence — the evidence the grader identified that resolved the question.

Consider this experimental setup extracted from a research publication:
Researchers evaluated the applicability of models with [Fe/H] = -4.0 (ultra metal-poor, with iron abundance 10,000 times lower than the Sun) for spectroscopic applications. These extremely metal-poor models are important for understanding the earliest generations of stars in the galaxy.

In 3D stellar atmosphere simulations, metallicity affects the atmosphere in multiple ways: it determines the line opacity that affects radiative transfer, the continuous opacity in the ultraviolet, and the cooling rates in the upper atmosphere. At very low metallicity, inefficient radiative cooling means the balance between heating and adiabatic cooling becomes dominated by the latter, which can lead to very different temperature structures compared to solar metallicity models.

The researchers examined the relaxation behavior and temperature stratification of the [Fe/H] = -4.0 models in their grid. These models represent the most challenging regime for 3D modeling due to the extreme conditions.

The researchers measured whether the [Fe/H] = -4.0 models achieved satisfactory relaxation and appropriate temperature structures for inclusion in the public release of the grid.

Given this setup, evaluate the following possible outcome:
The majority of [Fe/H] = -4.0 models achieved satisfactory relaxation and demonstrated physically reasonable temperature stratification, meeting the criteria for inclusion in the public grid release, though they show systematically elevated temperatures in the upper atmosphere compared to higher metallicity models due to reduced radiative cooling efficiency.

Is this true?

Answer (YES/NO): NO